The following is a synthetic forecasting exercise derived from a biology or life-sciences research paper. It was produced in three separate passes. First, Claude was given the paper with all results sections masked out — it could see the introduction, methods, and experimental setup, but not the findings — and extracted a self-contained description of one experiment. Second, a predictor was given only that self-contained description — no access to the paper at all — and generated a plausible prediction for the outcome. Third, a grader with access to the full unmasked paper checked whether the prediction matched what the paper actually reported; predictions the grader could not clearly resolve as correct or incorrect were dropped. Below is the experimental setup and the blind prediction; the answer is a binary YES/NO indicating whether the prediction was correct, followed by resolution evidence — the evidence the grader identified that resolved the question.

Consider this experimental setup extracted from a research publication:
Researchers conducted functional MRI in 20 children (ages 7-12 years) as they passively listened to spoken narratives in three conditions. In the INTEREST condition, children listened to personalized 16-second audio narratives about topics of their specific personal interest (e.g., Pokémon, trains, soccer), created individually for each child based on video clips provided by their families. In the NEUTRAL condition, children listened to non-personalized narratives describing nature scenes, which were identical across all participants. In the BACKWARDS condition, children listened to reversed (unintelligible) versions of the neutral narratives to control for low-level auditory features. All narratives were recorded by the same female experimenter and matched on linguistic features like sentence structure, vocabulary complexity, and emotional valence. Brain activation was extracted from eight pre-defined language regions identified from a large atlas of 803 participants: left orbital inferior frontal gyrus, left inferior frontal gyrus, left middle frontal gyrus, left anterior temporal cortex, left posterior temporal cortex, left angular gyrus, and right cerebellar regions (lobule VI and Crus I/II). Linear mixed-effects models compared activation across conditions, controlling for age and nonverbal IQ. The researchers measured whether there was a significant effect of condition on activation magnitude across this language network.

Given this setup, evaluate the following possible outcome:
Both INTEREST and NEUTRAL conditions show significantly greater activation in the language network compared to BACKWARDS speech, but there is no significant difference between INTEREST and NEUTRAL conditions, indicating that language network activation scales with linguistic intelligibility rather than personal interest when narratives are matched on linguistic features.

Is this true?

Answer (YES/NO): NO